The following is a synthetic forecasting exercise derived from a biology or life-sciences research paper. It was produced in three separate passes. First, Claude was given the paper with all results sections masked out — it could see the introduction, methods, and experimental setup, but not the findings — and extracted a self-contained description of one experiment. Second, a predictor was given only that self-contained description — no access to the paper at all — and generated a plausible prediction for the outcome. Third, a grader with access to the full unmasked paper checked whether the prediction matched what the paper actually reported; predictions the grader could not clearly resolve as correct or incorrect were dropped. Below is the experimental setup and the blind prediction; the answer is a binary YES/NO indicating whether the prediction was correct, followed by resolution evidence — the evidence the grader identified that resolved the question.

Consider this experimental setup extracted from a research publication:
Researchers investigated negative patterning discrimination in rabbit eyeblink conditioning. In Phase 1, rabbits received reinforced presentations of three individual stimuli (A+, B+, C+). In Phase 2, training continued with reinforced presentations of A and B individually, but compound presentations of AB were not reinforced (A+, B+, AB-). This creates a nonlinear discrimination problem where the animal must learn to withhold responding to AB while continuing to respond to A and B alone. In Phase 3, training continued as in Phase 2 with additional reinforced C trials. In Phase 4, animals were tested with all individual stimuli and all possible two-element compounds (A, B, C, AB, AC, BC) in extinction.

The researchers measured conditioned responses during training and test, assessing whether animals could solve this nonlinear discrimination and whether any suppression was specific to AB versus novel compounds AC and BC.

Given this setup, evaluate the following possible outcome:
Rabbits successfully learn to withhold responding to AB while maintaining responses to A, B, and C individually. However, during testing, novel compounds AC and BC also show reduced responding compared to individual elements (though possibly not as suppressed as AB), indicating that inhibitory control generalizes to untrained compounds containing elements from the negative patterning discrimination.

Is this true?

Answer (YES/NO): NO